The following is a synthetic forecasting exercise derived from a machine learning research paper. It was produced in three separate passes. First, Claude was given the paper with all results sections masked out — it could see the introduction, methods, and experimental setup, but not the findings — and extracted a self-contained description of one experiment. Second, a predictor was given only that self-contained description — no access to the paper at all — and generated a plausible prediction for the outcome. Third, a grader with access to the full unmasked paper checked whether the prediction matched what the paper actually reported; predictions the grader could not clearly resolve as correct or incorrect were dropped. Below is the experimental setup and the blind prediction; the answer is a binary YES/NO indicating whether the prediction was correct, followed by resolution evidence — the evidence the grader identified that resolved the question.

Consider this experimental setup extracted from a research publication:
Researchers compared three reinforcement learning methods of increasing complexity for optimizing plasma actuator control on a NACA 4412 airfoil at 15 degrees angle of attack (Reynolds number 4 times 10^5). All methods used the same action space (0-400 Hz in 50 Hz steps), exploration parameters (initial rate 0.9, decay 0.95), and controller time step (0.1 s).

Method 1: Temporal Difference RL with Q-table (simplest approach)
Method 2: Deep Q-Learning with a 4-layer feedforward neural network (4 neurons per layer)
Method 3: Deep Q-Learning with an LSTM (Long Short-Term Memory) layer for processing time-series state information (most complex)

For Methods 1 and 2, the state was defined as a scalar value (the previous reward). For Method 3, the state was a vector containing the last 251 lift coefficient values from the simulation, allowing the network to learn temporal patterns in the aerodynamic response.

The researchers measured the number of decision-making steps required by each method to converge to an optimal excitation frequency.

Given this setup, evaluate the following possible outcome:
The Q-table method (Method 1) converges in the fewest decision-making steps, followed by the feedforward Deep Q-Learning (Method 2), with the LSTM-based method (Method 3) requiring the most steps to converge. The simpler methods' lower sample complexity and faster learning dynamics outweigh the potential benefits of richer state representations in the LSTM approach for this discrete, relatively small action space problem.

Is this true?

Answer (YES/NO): YES